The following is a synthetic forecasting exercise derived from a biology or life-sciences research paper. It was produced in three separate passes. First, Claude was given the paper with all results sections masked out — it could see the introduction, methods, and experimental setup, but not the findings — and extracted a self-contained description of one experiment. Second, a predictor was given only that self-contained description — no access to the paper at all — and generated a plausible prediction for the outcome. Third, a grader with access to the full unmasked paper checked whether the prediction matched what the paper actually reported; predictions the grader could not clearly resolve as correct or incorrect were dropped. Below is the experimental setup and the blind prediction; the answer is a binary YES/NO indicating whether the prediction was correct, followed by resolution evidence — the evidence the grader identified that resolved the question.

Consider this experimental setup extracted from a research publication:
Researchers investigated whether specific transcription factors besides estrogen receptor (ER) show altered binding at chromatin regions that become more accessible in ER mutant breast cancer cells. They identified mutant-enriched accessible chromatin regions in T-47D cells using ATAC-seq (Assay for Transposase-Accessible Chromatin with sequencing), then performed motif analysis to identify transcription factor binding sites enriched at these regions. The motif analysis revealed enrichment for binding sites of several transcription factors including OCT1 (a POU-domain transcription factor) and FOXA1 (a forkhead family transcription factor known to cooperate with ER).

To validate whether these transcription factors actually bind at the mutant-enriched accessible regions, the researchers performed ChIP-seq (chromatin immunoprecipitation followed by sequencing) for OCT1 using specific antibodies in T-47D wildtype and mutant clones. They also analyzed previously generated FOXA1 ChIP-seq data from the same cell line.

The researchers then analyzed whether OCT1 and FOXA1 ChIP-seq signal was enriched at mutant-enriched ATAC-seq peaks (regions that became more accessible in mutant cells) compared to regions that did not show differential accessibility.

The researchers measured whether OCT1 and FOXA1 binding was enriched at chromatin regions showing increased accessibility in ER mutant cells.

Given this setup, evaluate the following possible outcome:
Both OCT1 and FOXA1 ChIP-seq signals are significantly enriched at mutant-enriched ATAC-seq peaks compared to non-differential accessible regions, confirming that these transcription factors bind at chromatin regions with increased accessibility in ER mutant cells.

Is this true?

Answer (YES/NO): YES